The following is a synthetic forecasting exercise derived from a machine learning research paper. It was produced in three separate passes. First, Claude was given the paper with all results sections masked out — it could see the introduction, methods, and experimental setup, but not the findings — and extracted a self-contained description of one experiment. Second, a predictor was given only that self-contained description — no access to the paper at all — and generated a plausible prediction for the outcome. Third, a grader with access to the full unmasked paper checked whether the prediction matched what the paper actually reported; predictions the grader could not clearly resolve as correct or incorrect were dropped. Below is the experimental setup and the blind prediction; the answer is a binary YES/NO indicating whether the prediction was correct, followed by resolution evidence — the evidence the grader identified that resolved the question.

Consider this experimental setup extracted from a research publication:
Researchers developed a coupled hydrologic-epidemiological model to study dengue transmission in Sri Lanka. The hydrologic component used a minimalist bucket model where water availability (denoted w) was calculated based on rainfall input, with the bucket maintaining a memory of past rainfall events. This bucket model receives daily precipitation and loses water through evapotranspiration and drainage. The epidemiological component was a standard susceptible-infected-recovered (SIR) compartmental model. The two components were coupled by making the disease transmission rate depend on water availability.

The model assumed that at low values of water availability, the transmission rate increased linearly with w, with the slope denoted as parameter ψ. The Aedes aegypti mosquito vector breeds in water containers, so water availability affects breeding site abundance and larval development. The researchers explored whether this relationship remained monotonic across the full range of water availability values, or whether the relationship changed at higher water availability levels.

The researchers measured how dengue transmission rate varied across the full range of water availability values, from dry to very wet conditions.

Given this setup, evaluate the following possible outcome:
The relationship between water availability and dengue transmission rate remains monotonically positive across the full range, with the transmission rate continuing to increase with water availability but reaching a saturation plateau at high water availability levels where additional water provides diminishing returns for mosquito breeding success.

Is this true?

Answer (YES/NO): NO